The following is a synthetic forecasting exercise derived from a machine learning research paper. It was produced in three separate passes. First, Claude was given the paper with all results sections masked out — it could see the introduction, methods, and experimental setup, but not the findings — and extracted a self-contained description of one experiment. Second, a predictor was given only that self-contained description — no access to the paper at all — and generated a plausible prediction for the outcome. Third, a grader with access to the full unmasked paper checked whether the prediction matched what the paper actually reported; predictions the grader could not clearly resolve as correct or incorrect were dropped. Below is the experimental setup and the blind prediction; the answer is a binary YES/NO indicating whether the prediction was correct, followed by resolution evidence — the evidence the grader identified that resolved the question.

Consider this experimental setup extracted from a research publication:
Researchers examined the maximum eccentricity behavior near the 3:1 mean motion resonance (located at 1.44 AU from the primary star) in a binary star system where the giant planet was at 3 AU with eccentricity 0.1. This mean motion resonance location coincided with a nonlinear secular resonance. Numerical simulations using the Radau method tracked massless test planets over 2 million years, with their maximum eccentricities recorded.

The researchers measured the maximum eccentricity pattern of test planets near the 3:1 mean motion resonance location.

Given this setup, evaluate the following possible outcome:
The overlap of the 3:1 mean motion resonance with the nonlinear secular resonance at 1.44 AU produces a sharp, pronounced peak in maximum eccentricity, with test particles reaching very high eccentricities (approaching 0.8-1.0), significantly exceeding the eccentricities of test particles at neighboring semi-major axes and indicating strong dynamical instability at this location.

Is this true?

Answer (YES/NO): NO